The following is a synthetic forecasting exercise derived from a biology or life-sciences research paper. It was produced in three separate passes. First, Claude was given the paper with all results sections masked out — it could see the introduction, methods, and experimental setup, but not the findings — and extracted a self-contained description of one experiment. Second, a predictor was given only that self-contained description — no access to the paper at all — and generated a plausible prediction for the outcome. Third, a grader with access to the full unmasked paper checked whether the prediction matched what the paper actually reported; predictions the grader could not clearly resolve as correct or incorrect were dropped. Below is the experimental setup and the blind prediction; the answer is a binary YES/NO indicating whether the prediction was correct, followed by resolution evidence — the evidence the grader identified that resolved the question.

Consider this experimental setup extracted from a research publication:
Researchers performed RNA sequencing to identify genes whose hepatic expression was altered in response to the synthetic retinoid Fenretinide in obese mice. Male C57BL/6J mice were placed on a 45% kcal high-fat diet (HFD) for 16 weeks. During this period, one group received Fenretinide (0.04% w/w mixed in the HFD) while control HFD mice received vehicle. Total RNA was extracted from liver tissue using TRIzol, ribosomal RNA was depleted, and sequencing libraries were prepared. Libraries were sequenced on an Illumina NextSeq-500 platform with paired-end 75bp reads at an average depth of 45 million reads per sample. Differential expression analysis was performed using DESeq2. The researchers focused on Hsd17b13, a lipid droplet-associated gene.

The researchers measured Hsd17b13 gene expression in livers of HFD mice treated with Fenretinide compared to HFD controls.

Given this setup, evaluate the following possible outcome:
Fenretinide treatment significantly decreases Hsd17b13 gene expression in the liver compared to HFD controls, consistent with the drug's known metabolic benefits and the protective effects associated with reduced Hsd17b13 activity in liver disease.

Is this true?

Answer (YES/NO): YES